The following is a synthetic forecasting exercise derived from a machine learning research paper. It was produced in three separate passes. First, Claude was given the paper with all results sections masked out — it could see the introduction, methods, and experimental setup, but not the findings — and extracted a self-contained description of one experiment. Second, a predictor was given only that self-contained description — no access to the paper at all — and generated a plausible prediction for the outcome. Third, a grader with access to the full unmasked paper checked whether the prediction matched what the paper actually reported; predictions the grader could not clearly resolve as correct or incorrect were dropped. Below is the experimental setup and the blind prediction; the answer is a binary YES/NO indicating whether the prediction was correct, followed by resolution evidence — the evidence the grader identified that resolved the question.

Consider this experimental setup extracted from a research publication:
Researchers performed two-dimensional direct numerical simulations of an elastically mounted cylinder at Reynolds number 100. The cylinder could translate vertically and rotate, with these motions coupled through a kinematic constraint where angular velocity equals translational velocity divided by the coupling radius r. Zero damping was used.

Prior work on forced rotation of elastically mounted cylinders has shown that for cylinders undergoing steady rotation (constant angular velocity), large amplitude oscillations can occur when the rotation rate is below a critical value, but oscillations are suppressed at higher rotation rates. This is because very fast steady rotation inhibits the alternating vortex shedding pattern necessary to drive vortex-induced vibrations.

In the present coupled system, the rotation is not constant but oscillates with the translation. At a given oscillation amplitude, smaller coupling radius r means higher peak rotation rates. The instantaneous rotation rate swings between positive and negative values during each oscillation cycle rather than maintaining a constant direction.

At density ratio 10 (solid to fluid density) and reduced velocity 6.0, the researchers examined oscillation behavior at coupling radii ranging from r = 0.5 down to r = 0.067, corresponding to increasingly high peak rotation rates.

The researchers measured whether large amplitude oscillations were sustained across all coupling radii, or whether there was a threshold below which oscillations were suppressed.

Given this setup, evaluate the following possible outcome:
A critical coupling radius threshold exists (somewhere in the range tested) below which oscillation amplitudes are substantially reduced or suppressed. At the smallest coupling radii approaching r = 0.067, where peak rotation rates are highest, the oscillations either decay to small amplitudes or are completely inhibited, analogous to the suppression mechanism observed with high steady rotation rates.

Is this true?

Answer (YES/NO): YES